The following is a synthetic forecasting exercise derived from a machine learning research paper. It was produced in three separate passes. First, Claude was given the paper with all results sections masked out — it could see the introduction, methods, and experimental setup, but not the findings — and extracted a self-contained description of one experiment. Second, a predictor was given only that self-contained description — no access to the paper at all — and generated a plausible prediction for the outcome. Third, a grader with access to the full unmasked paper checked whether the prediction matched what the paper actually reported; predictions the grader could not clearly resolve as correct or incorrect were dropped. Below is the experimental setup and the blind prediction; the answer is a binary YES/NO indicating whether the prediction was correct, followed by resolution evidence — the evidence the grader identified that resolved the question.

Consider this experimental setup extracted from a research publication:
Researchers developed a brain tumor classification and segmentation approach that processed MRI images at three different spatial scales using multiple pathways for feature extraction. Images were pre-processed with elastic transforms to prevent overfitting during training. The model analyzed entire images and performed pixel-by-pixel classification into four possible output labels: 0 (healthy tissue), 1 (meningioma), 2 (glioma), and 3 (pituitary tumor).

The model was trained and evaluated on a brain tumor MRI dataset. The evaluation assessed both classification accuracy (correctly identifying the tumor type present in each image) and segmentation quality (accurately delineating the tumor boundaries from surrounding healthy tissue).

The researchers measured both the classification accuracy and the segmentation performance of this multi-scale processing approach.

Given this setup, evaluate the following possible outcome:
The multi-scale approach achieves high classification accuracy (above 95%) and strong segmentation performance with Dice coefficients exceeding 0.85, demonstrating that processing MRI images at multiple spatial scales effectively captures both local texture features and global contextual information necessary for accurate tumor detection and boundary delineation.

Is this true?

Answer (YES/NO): NO